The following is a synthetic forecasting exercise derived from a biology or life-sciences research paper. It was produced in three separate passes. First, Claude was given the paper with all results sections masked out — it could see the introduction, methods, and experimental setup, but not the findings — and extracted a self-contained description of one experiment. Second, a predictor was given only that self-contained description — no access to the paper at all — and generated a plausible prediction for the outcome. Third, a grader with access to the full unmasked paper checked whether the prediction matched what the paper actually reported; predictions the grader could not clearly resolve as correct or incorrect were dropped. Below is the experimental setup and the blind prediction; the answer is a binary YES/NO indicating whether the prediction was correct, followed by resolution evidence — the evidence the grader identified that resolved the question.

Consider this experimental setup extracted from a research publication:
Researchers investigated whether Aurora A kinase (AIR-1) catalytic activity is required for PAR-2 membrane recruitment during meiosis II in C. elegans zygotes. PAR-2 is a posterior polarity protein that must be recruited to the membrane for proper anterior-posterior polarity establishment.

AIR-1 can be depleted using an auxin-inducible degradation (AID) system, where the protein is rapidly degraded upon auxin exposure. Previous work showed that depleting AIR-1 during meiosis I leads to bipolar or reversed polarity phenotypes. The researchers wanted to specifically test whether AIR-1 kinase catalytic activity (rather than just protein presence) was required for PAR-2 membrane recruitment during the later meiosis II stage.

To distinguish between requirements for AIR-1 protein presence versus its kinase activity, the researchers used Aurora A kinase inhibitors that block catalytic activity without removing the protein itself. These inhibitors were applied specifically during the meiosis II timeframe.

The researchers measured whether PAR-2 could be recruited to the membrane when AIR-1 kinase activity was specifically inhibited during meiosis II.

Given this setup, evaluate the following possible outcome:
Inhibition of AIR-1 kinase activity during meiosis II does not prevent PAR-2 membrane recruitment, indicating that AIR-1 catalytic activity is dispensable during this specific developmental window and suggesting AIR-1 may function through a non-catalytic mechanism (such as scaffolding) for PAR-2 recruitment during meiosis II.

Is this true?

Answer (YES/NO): NO